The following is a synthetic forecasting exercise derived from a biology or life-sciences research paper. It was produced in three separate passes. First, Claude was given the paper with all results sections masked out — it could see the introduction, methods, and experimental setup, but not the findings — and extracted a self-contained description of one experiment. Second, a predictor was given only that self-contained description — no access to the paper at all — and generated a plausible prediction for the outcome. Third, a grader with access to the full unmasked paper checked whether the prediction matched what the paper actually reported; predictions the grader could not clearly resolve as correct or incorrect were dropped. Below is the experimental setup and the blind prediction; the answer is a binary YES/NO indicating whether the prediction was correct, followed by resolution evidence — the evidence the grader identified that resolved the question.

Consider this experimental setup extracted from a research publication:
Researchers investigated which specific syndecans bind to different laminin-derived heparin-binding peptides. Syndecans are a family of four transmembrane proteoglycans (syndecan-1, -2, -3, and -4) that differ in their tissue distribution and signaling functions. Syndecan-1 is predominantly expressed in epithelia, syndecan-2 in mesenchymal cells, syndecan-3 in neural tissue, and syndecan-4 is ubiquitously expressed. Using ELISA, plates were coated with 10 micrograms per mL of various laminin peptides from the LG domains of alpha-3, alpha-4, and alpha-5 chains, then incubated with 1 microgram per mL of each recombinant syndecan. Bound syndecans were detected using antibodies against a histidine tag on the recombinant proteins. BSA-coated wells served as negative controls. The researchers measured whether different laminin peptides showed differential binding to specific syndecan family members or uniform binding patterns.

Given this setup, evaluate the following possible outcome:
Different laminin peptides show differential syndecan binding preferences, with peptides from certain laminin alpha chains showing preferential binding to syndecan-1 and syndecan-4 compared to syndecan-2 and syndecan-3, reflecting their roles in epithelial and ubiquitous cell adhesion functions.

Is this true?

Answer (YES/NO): NO